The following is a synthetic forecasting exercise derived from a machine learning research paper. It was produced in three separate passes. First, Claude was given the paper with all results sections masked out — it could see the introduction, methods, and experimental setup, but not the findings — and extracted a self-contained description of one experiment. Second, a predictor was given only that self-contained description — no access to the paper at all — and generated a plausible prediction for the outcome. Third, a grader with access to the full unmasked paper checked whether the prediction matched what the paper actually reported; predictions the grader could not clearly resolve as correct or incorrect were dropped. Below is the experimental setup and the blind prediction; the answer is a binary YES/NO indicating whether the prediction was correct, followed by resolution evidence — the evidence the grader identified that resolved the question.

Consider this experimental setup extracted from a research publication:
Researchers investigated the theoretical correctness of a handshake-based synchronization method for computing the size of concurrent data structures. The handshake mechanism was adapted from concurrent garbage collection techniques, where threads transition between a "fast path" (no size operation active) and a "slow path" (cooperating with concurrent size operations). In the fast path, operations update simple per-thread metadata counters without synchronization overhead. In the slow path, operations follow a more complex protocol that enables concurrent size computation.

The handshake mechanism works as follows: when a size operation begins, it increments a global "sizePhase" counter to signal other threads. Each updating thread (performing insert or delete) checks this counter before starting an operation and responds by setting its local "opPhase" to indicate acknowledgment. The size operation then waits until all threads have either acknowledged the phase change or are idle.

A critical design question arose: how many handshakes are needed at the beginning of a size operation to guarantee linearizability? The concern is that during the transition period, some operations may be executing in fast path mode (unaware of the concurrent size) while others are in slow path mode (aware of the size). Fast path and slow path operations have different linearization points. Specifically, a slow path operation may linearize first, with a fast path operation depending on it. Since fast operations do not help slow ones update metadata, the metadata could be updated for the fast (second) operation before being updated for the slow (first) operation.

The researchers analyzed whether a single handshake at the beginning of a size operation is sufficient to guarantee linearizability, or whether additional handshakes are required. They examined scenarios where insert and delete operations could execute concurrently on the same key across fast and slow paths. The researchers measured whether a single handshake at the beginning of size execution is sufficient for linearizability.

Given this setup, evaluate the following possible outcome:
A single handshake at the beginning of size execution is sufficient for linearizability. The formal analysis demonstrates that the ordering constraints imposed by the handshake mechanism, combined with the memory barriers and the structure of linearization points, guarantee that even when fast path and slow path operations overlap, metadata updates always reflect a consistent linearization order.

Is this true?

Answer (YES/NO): NO